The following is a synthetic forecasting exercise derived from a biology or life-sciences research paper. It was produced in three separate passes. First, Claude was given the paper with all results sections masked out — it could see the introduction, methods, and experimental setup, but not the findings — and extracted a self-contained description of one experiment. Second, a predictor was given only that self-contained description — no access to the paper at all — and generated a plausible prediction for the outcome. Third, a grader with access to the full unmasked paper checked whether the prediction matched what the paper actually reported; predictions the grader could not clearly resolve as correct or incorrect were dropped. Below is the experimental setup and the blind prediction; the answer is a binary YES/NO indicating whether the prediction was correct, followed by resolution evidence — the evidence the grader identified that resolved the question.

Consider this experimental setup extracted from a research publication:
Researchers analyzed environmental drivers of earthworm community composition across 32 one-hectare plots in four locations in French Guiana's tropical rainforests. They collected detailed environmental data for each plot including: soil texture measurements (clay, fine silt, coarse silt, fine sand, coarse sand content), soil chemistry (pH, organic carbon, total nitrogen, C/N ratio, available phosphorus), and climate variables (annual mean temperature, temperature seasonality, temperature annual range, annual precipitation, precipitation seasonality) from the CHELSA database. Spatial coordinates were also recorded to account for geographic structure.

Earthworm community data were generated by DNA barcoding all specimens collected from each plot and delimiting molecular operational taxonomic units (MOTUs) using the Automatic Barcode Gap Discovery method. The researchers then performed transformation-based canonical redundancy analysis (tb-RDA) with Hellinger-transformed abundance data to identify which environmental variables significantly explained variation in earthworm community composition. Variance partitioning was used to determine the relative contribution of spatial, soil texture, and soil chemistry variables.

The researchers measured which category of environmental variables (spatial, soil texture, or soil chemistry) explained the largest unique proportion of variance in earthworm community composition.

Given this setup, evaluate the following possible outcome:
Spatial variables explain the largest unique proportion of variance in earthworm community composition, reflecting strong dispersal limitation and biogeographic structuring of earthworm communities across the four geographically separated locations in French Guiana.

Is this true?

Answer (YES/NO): YES